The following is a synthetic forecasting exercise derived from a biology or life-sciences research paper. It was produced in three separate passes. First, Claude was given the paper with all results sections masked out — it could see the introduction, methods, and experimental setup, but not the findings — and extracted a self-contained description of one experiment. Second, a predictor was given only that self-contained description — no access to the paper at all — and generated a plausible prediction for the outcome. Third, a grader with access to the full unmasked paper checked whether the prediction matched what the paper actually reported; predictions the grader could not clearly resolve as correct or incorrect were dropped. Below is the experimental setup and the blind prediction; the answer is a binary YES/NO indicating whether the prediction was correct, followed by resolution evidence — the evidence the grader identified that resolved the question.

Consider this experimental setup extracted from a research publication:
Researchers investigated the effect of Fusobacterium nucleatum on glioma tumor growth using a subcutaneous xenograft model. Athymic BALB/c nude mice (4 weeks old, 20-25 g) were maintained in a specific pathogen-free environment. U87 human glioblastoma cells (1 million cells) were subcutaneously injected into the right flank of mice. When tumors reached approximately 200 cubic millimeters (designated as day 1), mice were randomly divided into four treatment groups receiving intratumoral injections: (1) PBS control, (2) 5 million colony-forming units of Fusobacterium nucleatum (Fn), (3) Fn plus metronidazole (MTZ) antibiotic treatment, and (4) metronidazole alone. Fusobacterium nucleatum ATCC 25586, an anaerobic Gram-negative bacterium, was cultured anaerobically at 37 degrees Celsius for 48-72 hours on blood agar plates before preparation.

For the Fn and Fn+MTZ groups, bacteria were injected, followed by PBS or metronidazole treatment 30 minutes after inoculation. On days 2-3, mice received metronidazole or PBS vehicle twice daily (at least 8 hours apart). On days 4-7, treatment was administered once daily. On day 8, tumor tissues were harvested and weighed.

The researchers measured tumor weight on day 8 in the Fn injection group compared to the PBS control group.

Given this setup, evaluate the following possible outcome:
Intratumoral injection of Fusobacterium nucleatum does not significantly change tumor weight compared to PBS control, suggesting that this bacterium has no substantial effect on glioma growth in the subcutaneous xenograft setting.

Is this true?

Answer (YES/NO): NO